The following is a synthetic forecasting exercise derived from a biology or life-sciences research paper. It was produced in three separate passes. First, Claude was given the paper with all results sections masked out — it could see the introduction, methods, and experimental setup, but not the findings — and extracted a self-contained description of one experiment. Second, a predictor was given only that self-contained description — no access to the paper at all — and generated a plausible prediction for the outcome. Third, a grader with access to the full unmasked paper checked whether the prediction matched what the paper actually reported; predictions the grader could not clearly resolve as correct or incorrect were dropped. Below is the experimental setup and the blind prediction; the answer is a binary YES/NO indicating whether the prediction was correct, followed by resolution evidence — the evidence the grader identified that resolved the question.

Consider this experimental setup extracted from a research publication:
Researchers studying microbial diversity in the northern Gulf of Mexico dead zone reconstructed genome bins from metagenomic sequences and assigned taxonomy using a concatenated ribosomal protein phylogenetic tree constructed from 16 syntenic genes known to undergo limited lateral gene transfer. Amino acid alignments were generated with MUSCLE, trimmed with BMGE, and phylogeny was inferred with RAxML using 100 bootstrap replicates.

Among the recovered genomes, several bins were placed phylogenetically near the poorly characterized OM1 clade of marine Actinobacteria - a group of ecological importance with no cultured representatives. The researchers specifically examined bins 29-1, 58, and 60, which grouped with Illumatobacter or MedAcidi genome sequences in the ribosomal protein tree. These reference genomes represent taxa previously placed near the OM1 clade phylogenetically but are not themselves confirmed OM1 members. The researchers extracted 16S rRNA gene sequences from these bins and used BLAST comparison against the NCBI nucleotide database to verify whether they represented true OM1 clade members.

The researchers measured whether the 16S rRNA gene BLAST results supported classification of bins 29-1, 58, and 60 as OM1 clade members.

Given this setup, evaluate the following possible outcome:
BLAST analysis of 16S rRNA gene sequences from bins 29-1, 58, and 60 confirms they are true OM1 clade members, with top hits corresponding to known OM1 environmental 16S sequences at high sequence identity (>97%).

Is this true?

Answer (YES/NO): NO